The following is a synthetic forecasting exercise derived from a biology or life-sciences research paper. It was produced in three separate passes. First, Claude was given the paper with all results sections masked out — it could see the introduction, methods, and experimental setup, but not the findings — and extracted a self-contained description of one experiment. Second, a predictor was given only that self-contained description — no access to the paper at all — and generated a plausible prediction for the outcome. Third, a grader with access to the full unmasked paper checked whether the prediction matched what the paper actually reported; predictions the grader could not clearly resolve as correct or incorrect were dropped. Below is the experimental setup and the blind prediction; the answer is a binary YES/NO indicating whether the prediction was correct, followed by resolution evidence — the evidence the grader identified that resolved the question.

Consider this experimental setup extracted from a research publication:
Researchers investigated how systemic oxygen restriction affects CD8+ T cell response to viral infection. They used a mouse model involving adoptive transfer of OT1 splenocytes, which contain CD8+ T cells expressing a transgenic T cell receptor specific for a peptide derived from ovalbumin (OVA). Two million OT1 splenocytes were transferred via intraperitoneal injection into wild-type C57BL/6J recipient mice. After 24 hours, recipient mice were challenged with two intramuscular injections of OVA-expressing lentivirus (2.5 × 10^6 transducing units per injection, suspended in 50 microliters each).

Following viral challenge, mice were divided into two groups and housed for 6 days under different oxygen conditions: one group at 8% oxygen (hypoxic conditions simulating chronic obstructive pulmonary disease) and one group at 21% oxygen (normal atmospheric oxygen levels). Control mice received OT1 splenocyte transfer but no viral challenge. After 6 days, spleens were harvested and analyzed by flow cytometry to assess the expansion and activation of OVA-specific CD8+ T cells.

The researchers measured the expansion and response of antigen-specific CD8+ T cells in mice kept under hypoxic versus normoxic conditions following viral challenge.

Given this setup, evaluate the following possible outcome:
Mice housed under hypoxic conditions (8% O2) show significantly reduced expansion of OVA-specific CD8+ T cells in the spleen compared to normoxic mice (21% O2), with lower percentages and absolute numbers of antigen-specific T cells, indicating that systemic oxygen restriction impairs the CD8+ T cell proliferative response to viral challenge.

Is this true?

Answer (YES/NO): YES